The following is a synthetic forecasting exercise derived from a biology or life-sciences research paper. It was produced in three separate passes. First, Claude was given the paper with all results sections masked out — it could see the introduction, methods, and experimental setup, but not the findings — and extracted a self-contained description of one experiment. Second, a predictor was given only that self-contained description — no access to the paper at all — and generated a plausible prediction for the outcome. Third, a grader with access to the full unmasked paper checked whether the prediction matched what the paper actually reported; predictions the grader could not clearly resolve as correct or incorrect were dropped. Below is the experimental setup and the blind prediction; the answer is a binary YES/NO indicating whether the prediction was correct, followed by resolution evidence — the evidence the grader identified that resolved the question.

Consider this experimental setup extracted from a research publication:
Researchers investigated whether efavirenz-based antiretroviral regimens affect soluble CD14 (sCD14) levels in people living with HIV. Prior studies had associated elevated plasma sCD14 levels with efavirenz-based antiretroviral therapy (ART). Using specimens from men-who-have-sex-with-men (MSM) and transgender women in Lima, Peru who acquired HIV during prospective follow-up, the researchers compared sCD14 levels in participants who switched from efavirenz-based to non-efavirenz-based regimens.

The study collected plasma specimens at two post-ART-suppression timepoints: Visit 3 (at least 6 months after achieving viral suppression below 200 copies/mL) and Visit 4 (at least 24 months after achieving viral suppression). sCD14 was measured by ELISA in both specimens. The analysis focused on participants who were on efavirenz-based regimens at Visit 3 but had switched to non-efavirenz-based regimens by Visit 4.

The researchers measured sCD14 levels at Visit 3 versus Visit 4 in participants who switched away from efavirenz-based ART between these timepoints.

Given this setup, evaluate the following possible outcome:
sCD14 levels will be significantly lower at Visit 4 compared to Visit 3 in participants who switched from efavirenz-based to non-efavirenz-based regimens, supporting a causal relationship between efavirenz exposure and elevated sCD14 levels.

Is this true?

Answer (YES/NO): NO